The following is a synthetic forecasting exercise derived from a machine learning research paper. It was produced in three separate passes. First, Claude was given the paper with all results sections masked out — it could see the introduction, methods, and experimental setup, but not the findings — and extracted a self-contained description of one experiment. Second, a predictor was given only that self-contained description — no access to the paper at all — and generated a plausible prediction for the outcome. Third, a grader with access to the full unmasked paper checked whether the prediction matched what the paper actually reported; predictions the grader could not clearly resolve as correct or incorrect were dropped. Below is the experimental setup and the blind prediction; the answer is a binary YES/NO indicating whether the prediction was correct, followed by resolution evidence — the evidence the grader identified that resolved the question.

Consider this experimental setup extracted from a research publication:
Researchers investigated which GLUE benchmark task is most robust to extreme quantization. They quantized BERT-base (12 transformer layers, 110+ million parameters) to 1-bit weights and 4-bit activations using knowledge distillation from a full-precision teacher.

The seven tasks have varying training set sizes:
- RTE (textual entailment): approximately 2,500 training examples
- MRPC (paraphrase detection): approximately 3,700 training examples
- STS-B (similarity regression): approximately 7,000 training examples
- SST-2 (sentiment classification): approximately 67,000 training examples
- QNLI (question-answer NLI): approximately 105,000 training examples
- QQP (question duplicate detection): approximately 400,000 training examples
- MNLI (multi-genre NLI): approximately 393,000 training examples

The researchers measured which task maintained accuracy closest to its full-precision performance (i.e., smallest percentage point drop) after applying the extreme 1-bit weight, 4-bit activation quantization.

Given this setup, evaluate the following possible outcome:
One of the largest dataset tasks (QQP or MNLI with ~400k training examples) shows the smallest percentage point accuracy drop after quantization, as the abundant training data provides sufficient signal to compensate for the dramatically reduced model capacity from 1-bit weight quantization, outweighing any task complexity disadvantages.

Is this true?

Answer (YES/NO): NO